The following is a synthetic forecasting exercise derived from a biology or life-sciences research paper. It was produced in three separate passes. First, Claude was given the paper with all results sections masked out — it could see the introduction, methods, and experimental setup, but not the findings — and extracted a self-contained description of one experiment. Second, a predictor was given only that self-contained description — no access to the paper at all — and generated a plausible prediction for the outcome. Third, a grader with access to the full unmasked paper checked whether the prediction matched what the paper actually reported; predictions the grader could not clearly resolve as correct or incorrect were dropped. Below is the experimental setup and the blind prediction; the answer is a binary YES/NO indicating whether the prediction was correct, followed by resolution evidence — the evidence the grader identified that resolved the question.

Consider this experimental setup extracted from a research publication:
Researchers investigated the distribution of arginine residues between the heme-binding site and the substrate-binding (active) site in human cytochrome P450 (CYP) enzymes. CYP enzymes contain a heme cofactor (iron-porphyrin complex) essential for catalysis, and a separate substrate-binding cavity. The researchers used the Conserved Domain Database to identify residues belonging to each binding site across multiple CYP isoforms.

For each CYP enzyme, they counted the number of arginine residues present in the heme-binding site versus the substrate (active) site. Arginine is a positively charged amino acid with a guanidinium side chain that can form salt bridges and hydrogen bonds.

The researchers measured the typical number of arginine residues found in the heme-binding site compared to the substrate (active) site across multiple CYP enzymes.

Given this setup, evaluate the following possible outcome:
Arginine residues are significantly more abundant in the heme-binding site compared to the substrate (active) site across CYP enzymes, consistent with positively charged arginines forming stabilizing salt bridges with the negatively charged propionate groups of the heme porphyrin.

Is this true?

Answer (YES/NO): YES